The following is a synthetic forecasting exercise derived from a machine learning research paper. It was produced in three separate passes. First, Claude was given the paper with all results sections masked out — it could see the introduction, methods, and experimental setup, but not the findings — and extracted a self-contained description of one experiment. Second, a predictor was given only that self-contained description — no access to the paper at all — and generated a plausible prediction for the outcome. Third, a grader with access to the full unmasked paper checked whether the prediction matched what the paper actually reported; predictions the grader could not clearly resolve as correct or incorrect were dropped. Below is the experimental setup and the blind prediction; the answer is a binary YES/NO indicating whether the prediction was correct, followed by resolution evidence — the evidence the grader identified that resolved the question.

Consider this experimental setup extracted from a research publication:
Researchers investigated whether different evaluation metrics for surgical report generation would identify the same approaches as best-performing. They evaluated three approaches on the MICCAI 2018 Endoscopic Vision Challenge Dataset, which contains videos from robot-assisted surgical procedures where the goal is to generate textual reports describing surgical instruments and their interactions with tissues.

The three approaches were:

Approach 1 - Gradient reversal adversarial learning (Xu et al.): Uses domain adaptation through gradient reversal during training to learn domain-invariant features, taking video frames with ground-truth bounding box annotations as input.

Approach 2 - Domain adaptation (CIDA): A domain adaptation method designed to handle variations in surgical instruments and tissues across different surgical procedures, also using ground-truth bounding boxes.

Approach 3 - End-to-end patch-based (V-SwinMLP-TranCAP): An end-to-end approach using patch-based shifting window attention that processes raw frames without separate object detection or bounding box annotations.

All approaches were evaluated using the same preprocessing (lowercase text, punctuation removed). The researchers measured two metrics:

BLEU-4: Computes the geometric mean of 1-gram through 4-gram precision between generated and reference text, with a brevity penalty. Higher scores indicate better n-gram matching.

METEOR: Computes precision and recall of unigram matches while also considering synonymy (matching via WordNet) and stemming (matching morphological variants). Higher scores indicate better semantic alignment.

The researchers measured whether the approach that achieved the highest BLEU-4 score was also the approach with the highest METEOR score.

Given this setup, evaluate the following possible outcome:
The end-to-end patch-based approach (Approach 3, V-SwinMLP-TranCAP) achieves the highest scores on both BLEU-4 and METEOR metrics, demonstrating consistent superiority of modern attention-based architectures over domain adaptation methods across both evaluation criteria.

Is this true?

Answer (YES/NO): NO